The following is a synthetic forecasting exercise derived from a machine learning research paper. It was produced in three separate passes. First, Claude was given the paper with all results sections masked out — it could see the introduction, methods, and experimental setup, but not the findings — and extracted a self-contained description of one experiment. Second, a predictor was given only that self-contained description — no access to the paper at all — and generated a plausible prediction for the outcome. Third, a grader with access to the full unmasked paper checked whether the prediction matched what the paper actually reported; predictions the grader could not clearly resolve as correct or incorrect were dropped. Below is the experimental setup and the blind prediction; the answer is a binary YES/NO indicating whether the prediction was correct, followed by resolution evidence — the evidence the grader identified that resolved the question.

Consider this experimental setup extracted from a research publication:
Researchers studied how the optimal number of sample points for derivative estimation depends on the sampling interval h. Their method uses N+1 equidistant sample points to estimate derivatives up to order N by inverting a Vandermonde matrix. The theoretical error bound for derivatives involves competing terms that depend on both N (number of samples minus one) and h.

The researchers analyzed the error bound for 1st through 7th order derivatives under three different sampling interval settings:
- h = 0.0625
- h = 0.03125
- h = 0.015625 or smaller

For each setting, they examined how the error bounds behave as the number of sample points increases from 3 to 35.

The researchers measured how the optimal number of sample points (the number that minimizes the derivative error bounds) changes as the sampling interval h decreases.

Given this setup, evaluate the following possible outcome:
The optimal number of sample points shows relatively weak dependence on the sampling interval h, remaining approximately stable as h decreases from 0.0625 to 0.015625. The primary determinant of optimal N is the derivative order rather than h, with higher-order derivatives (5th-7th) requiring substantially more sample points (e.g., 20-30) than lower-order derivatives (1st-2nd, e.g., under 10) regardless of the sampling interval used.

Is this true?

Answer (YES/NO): NO